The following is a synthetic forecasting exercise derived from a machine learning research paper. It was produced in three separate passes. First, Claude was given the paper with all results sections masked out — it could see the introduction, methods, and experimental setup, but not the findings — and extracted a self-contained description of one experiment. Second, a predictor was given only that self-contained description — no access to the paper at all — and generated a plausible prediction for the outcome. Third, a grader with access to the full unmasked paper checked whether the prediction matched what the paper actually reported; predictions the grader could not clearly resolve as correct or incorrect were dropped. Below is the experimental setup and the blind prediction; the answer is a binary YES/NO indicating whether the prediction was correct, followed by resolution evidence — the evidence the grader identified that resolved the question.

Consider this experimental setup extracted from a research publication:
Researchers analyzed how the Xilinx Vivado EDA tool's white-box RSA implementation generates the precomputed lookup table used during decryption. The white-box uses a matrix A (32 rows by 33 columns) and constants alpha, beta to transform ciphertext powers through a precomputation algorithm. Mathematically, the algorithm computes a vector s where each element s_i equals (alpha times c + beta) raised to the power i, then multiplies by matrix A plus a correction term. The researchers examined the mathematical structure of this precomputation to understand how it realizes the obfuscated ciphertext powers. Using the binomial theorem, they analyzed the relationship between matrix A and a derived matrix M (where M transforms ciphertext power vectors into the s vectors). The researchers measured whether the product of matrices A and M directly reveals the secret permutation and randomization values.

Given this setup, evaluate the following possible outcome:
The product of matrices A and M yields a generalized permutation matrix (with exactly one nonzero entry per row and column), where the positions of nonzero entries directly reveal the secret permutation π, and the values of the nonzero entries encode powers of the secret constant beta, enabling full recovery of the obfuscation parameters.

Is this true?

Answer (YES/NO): NO